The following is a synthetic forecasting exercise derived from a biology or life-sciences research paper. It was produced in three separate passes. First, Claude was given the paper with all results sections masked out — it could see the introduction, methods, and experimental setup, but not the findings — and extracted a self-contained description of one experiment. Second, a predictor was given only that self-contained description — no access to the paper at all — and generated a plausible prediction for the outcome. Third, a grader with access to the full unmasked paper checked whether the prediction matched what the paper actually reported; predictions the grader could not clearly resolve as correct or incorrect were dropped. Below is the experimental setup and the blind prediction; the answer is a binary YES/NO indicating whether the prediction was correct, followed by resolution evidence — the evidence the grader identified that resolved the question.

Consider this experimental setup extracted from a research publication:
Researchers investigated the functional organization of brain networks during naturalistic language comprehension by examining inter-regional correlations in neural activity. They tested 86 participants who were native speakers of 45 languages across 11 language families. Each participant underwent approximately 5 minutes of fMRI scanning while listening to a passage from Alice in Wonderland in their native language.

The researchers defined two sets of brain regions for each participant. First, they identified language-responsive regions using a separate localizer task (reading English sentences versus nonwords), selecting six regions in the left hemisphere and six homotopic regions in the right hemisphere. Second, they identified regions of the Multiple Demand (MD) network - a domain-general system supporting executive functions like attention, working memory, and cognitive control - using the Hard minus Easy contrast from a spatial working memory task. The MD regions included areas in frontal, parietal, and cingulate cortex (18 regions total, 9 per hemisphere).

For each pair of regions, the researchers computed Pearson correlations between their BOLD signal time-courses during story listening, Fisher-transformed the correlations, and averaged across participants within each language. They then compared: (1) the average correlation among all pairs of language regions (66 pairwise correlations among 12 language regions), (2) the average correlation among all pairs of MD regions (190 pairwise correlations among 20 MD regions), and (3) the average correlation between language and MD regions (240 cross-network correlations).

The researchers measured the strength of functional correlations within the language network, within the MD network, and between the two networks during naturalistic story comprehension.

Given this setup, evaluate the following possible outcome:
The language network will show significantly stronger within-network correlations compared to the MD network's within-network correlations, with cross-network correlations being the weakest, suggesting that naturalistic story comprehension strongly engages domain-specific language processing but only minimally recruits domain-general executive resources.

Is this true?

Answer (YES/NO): NO